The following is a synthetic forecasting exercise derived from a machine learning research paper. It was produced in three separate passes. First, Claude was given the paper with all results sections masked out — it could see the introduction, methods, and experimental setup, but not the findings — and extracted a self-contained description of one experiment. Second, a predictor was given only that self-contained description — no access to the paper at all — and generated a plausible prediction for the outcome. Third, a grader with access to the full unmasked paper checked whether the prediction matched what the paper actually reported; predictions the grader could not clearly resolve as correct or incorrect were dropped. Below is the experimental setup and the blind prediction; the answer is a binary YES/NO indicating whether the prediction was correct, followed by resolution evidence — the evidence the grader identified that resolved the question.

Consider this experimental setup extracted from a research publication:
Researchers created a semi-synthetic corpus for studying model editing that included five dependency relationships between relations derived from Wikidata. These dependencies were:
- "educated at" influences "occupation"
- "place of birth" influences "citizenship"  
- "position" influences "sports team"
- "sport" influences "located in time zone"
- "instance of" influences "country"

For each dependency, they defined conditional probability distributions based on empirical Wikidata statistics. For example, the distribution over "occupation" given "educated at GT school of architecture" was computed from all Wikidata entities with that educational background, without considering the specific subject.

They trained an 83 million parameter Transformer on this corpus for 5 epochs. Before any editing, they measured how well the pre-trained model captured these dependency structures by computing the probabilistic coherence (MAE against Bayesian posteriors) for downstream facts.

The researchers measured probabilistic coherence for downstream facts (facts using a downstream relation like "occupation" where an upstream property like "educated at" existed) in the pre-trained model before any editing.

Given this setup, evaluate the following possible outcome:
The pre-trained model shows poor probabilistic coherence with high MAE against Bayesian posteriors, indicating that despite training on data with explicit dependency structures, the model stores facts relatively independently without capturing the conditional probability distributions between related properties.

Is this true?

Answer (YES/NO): NO